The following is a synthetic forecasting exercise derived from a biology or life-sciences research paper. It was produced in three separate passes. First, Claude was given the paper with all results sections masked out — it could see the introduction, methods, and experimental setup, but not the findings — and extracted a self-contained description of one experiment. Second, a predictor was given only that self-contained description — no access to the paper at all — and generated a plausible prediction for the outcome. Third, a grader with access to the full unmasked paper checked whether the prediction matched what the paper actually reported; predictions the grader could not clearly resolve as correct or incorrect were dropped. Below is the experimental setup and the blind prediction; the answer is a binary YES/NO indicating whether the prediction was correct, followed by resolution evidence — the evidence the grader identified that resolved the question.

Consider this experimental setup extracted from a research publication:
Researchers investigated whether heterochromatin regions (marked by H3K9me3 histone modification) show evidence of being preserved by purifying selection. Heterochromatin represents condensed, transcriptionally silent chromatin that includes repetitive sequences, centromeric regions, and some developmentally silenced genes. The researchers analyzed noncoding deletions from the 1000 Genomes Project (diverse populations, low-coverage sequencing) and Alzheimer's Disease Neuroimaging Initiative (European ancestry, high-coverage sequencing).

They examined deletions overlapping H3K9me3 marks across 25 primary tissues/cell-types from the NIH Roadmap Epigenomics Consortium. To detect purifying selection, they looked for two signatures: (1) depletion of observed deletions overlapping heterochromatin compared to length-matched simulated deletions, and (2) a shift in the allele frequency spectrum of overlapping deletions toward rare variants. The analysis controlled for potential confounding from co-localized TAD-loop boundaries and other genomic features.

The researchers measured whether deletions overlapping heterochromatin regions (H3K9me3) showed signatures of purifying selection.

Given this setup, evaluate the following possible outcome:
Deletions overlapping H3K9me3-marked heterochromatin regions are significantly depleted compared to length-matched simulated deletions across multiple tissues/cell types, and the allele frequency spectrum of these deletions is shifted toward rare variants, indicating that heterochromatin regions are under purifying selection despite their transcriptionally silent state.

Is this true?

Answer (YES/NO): NO